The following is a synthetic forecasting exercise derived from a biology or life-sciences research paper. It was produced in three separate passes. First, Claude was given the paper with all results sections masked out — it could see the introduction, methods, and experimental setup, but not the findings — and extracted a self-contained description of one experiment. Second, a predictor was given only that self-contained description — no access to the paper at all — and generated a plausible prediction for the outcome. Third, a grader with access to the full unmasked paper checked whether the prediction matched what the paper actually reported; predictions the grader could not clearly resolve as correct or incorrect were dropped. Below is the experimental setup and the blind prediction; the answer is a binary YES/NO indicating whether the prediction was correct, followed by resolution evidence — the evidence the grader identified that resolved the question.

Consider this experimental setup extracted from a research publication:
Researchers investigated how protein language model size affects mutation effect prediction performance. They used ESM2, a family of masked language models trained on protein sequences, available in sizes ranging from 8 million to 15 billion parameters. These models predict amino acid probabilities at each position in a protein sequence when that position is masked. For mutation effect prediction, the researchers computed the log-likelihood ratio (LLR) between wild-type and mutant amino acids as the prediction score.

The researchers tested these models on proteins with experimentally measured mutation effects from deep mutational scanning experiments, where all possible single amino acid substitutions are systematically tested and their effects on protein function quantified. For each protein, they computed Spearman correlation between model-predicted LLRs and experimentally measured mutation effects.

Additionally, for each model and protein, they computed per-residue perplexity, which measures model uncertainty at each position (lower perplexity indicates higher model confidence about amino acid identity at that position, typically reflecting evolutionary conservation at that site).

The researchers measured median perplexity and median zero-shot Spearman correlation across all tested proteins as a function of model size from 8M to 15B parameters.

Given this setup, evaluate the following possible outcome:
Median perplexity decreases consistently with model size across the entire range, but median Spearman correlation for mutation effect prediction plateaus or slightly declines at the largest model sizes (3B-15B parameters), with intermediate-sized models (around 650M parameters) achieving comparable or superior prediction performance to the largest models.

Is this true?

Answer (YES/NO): YES